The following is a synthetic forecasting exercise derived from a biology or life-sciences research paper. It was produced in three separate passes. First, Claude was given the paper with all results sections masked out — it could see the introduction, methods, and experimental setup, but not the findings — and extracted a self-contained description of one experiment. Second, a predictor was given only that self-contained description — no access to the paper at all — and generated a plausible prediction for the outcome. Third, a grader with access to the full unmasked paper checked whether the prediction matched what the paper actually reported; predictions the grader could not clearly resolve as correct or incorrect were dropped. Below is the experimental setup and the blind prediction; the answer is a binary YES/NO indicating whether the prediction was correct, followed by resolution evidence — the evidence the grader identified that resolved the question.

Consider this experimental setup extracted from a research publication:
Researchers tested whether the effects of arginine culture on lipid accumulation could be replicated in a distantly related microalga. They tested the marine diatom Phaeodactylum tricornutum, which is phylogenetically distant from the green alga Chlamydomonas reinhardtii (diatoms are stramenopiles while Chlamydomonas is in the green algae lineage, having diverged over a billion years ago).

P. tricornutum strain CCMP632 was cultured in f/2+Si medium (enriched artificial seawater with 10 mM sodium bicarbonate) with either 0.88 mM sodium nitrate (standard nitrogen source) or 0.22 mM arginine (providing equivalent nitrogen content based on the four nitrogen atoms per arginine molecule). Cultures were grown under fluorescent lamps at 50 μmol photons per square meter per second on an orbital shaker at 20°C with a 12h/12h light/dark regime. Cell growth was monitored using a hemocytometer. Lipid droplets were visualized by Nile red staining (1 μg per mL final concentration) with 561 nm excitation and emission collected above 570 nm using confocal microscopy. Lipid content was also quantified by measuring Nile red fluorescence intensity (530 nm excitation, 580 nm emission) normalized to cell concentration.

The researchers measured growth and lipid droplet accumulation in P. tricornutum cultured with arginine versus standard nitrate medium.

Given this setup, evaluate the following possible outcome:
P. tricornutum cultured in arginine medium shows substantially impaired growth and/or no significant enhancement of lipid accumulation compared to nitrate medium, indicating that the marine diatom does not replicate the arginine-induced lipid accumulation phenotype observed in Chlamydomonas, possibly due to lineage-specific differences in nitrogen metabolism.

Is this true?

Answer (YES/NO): NO